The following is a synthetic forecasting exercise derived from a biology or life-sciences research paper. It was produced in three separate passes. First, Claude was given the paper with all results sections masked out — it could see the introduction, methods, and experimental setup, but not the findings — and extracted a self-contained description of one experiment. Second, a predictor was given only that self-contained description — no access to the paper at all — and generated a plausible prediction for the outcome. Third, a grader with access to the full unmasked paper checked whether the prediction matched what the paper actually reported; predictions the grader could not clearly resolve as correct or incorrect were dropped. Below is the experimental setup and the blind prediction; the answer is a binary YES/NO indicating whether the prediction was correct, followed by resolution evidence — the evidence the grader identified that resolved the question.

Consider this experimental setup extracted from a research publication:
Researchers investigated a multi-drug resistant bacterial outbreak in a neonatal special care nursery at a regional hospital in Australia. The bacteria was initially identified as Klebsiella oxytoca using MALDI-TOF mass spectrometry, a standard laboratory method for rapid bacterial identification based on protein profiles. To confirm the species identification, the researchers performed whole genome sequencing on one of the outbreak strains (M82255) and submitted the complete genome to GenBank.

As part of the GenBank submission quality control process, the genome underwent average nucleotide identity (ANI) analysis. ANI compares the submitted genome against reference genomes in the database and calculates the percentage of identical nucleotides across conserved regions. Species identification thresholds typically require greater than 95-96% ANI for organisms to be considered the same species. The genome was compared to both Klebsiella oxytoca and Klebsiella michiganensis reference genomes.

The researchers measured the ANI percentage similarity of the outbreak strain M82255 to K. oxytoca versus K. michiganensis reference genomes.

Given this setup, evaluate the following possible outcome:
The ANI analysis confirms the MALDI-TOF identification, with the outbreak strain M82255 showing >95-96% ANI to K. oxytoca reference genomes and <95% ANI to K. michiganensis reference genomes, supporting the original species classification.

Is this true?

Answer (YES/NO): NO